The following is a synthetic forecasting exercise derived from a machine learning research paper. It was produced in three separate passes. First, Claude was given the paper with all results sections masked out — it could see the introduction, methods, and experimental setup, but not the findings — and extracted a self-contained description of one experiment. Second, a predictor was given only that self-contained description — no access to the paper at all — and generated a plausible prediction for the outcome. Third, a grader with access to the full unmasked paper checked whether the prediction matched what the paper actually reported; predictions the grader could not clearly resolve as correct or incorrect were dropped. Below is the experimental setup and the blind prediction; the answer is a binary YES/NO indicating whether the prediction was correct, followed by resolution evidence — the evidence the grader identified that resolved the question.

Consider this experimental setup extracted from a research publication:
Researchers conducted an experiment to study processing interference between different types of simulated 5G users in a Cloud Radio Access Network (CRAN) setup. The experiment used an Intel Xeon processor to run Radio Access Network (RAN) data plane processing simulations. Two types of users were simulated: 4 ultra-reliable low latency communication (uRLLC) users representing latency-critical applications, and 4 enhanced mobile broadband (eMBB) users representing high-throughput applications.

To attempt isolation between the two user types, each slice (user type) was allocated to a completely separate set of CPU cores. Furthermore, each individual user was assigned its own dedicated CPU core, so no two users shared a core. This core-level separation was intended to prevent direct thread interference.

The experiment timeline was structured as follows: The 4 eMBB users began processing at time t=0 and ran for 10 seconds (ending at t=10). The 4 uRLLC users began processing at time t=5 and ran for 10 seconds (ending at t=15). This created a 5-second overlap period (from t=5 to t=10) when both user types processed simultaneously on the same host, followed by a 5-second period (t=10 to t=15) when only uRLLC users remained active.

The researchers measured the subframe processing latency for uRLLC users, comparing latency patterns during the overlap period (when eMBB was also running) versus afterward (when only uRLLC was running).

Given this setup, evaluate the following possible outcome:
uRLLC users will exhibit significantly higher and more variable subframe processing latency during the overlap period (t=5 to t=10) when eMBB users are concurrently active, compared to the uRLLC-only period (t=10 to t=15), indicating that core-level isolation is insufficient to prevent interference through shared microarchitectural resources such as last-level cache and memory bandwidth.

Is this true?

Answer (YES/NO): YES